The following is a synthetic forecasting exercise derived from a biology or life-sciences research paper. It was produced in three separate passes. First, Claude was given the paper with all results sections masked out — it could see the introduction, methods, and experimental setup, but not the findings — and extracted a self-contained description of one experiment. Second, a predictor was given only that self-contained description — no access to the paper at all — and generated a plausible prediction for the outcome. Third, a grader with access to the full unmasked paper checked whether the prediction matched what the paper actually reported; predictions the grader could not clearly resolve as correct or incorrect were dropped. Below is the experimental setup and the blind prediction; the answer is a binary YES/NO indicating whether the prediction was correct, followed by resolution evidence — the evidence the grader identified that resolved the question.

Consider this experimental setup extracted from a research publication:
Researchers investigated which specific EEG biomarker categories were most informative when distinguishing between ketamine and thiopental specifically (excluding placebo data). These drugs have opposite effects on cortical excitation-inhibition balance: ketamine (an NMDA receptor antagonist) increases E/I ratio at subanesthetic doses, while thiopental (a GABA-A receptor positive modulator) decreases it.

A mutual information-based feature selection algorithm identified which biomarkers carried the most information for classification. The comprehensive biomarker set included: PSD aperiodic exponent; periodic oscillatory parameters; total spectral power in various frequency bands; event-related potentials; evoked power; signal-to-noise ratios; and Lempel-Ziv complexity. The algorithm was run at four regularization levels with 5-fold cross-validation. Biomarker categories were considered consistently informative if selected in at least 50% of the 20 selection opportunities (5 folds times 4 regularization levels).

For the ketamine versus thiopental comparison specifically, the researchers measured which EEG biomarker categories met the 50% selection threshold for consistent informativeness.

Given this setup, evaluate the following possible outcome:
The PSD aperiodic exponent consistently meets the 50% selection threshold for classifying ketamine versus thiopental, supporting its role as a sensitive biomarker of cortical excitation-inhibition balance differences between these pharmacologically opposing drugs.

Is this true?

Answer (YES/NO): YES